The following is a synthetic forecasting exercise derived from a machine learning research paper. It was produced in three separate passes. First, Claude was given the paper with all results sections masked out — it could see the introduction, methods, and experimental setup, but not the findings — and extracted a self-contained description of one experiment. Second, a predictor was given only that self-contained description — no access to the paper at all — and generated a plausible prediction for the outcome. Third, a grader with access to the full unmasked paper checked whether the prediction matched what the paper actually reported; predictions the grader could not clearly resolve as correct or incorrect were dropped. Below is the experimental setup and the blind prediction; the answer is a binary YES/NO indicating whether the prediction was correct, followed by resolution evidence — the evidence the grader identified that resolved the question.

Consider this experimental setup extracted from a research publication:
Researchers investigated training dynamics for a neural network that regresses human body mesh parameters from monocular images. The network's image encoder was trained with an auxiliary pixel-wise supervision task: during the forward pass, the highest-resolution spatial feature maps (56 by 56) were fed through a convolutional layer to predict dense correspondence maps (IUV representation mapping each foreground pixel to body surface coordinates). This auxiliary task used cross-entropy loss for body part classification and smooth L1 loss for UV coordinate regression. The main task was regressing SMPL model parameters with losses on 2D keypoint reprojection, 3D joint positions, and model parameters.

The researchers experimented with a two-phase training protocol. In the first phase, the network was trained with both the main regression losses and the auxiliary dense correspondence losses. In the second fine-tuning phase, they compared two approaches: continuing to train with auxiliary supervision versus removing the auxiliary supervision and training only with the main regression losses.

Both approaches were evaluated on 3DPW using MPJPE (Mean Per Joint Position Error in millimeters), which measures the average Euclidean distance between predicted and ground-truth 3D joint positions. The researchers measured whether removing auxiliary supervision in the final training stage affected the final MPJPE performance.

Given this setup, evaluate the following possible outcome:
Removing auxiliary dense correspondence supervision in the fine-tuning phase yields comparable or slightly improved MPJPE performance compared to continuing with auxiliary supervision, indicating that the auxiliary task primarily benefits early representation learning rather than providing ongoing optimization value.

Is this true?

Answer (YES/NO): YES